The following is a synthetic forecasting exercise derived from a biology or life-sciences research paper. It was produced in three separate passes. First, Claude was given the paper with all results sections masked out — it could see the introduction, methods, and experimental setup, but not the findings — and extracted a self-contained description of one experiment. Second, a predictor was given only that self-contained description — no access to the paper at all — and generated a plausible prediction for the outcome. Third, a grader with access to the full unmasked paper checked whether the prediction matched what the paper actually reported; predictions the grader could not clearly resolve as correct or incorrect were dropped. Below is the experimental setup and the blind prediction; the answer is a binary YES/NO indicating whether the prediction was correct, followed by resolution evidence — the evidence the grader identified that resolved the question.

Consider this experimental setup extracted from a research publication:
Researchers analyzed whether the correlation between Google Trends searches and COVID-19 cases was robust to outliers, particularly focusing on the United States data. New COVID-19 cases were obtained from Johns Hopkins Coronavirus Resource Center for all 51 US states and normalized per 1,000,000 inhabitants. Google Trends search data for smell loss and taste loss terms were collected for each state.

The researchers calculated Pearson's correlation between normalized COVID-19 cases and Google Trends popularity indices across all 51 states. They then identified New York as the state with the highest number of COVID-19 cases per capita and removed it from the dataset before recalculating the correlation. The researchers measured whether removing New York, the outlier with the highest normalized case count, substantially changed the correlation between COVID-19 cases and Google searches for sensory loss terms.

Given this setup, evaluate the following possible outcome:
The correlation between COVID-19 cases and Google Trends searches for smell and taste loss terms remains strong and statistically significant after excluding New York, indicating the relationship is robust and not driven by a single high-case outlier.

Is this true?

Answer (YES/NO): YES